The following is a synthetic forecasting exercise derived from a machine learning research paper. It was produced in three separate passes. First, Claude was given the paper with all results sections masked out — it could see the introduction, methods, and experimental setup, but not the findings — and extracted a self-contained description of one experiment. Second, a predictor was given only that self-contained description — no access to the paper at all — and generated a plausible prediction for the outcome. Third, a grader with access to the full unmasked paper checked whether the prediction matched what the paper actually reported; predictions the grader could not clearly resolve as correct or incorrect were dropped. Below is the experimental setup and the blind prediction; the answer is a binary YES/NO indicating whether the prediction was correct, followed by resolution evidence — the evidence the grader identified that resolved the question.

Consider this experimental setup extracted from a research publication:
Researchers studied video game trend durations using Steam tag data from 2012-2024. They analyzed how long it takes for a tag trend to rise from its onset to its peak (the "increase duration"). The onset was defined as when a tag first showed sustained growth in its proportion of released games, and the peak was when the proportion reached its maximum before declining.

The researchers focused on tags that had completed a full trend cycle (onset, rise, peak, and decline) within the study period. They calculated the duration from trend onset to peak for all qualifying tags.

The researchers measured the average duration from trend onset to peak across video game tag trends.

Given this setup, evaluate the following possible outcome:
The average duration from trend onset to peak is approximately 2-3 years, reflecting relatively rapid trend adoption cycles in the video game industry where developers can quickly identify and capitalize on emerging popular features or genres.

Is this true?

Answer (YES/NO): NO